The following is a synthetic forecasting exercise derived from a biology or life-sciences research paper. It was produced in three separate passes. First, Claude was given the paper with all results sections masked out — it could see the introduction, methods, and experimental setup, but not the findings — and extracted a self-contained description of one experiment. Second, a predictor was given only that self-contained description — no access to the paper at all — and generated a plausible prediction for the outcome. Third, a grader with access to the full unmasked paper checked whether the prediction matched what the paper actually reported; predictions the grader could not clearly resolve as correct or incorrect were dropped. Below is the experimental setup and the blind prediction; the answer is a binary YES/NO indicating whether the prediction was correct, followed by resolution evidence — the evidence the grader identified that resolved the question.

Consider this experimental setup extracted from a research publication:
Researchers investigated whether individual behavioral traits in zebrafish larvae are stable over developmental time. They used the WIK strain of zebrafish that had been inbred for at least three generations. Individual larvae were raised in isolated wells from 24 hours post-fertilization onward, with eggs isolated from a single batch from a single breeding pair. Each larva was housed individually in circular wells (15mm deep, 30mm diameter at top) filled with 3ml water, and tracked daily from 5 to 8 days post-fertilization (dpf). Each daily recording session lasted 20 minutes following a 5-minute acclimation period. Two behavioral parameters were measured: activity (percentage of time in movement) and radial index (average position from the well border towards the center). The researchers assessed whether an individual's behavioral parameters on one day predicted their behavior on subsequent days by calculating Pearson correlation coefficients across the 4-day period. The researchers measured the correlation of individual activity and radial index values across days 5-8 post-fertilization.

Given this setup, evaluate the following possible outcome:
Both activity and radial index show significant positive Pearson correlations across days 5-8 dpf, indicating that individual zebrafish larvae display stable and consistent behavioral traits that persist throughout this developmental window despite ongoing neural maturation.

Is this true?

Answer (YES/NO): YES